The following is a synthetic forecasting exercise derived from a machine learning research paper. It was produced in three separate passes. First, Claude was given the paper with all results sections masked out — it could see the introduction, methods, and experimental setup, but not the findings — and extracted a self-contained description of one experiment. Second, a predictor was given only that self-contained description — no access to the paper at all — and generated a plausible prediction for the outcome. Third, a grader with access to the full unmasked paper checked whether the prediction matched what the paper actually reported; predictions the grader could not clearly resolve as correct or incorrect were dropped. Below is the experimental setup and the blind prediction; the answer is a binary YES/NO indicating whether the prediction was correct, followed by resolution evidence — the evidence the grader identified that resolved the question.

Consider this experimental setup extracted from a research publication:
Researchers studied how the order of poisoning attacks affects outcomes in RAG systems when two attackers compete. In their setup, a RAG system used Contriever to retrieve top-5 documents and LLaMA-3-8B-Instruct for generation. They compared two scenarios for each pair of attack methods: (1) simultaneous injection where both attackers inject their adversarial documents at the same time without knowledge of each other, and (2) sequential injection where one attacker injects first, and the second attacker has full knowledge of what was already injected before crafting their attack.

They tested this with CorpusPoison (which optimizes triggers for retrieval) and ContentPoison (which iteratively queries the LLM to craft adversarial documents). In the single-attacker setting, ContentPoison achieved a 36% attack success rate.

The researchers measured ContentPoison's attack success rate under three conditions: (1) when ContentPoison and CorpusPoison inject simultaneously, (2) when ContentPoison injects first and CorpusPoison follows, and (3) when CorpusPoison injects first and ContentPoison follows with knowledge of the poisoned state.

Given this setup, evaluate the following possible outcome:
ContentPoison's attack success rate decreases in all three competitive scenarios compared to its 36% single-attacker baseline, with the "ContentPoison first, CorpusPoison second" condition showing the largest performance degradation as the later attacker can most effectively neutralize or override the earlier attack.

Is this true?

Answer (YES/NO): NO